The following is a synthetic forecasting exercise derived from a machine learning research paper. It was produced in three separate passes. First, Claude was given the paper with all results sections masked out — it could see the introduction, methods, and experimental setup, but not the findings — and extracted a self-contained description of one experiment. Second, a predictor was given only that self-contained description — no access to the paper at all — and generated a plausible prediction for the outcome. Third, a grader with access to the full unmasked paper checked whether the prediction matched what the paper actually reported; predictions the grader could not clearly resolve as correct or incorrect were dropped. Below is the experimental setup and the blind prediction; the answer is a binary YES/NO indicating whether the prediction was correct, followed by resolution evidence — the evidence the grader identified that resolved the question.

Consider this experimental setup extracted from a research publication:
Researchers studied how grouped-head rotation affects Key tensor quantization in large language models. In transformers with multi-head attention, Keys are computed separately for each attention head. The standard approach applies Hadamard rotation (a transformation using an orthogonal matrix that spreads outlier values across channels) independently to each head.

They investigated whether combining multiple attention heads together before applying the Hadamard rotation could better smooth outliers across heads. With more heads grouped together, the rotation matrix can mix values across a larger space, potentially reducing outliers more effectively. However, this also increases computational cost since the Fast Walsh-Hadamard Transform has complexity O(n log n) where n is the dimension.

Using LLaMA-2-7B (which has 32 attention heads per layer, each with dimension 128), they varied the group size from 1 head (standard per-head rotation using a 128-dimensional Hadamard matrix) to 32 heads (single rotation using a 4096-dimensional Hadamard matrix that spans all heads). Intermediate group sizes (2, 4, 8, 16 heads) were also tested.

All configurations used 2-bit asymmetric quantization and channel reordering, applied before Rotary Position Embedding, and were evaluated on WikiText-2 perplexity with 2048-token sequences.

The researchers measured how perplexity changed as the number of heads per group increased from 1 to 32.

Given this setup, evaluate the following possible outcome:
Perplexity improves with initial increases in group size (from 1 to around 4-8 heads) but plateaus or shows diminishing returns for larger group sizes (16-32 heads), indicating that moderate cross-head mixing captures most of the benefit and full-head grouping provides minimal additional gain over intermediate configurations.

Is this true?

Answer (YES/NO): YES